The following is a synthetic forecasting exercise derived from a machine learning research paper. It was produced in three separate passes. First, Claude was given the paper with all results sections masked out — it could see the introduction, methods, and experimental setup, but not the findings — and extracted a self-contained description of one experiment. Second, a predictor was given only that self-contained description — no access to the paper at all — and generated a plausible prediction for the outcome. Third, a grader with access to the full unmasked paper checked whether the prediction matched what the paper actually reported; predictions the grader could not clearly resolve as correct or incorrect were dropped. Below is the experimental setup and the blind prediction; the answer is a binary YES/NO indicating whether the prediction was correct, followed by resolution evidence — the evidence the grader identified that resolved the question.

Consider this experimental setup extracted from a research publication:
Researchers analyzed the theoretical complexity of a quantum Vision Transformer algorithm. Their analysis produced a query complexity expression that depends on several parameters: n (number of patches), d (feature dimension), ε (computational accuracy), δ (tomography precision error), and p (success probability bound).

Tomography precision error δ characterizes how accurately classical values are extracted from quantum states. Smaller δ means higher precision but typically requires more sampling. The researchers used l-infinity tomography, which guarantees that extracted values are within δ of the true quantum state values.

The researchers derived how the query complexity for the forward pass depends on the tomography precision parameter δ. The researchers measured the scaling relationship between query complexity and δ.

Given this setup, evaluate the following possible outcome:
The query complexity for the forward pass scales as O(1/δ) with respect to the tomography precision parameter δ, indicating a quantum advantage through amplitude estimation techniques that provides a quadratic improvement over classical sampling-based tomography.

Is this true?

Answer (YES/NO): NO